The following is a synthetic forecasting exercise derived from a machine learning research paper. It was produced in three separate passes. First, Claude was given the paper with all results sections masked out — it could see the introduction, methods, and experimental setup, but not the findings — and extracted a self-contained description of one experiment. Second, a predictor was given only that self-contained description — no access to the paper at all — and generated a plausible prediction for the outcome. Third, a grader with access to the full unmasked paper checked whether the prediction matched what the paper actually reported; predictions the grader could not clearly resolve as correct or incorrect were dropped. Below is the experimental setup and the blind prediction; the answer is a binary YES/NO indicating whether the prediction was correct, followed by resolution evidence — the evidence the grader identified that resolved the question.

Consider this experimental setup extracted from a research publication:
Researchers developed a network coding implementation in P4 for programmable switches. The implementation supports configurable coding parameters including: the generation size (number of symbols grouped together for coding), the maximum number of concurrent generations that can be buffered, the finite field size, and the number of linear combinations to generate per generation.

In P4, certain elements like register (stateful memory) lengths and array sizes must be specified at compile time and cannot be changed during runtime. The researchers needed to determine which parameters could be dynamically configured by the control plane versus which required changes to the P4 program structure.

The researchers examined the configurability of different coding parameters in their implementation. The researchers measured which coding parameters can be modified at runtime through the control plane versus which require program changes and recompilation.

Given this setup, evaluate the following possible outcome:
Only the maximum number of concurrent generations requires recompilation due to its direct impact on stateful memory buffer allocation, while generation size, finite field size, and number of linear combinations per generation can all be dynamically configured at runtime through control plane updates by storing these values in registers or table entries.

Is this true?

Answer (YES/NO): NO